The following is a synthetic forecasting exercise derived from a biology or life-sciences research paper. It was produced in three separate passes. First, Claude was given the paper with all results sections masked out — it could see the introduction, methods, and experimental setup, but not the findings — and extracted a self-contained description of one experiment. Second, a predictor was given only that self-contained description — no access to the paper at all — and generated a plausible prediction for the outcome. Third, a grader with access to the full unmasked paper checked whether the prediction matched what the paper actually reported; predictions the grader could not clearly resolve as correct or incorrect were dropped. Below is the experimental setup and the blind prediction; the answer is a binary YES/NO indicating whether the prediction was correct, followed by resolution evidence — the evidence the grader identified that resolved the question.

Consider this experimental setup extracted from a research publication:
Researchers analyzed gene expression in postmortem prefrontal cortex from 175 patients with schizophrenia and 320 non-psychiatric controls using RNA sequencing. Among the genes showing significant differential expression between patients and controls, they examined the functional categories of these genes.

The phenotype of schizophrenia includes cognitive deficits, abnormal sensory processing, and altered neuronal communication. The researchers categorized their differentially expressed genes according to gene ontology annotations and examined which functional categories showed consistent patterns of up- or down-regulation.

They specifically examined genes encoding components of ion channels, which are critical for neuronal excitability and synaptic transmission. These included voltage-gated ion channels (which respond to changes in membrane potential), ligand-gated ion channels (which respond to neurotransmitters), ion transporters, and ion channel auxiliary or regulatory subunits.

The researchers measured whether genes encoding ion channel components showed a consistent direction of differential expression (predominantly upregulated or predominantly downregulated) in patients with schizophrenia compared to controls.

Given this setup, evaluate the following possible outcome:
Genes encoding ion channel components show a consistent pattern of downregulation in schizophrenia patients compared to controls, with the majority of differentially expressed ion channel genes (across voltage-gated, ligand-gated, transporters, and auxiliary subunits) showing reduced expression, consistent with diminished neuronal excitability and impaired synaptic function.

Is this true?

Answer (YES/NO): YES